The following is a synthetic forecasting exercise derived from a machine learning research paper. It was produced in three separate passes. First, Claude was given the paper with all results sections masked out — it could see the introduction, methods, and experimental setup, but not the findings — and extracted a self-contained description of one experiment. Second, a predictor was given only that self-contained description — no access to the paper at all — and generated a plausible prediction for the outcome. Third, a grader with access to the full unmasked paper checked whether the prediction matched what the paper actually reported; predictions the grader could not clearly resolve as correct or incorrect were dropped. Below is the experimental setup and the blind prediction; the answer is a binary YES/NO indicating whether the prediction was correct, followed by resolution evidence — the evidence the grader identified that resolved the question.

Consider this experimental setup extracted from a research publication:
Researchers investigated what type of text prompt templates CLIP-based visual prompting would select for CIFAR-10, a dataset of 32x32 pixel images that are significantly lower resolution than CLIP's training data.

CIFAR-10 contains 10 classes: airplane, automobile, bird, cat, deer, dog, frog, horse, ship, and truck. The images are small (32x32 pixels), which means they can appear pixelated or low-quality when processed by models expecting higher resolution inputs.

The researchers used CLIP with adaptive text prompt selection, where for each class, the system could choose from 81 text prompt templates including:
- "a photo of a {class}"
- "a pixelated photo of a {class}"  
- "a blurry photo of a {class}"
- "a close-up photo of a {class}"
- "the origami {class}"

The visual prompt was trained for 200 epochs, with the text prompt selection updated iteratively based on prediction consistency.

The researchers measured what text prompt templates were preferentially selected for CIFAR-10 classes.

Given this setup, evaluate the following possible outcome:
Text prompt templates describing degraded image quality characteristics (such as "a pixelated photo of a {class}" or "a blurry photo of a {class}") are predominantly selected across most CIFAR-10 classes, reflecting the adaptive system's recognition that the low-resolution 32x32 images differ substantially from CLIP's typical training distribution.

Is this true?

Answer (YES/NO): YES